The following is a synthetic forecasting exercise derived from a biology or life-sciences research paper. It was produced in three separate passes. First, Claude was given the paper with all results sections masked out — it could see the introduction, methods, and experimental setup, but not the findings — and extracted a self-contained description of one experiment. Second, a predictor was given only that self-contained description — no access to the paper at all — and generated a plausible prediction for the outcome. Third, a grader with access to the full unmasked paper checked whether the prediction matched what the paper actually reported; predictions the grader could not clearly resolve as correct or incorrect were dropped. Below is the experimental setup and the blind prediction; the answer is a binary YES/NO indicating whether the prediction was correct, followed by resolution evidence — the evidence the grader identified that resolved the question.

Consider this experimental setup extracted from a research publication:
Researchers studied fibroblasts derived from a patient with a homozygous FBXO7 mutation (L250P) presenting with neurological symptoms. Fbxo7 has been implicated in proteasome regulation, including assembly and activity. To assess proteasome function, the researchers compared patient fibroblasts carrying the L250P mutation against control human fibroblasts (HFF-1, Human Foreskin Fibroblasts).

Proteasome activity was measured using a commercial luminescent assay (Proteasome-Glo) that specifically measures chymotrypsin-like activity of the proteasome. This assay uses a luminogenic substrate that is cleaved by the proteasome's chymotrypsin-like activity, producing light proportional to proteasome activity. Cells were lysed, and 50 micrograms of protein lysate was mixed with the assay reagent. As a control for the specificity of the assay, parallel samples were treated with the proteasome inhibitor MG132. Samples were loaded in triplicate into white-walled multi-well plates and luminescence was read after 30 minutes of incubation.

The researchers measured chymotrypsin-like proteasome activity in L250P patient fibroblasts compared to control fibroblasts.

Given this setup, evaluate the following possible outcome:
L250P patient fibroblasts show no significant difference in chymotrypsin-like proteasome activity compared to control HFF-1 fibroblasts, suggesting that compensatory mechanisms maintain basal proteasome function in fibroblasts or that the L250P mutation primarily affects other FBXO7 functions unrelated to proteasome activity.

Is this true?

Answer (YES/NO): NO